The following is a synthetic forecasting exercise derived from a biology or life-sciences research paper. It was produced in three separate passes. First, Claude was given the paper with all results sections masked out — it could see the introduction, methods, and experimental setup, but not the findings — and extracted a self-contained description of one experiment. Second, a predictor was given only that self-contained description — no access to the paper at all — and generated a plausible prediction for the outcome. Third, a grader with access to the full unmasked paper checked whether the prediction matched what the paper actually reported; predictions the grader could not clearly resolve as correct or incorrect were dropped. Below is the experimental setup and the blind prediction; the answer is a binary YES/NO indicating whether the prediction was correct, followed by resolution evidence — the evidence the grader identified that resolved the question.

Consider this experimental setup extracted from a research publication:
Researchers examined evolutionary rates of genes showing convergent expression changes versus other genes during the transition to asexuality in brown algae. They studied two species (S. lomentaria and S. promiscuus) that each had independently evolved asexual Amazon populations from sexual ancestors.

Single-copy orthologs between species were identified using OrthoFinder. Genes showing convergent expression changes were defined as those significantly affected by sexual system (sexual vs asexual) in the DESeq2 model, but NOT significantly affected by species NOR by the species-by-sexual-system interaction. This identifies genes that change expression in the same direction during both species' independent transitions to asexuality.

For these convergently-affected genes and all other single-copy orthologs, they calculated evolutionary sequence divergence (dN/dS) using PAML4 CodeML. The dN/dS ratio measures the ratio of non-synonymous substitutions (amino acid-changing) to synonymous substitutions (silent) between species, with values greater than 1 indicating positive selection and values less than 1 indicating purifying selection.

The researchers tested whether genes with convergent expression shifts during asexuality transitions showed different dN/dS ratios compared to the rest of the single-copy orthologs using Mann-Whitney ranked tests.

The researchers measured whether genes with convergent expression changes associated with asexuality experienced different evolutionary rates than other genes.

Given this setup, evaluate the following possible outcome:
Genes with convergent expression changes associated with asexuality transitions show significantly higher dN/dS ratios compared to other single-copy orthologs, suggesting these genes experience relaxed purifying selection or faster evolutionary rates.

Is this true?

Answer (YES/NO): NO